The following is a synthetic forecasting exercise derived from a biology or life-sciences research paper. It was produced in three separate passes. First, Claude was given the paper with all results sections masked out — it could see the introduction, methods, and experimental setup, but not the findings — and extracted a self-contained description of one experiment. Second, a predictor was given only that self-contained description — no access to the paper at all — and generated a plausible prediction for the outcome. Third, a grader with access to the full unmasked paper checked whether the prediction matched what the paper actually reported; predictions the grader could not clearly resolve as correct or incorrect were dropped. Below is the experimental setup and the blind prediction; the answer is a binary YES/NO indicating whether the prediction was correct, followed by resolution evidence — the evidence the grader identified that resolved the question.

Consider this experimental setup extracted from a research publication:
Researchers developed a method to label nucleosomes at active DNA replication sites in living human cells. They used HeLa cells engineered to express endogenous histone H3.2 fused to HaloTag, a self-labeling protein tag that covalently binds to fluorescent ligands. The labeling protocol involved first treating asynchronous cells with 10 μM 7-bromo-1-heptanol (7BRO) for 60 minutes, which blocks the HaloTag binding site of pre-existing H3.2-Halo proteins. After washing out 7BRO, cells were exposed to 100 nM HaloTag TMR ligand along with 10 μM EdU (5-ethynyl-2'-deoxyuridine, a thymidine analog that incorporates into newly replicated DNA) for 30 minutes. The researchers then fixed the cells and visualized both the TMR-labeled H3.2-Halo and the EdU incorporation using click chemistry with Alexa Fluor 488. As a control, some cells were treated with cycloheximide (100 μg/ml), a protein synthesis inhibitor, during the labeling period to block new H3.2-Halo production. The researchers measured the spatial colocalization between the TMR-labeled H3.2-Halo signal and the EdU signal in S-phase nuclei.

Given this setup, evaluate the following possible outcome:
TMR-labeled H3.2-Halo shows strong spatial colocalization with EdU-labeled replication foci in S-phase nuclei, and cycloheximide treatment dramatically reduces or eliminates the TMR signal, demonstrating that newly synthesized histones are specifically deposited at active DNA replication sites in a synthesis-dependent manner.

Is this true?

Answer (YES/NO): YES